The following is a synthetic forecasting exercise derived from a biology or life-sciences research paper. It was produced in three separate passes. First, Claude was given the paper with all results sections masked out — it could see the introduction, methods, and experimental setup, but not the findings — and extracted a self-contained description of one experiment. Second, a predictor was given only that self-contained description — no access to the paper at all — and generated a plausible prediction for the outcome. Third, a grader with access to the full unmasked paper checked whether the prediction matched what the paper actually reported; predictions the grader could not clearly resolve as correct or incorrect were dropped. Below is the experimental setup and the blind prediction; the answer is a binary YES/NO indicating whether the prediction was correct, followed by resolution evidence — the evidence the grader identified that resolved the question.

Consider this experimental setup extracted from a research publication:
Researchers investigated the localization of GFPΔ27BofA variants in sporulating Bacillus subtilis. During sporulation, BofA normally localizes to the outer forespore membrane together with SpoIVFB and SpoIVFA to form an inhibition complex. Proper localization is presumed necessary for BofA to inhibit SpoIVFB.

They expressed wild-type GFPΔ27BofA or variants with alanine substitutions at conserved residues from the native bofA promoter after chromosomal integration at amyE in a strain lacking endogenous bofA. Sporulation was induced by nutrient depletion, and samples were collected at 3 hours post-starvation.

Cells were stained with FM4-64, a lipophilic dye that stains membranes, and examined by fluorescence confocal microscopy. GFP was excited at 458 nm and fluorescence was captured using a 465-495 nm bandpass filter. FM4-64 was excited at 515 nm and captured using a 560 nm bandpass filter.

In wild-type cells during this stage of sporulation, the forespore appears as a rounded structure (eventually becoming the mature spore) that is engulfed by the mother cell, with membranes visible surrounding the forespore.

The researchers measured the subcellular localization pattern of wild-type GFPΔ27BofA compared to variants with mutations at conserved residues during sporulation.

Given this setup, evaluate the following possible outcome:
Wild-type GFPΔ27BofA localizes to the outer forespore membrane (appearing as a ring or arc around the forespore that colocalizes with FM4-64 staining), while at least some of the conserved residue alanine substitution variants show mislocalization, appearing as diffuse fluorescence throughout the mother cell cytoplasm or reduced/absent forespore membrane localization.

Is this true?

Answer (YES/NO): YES